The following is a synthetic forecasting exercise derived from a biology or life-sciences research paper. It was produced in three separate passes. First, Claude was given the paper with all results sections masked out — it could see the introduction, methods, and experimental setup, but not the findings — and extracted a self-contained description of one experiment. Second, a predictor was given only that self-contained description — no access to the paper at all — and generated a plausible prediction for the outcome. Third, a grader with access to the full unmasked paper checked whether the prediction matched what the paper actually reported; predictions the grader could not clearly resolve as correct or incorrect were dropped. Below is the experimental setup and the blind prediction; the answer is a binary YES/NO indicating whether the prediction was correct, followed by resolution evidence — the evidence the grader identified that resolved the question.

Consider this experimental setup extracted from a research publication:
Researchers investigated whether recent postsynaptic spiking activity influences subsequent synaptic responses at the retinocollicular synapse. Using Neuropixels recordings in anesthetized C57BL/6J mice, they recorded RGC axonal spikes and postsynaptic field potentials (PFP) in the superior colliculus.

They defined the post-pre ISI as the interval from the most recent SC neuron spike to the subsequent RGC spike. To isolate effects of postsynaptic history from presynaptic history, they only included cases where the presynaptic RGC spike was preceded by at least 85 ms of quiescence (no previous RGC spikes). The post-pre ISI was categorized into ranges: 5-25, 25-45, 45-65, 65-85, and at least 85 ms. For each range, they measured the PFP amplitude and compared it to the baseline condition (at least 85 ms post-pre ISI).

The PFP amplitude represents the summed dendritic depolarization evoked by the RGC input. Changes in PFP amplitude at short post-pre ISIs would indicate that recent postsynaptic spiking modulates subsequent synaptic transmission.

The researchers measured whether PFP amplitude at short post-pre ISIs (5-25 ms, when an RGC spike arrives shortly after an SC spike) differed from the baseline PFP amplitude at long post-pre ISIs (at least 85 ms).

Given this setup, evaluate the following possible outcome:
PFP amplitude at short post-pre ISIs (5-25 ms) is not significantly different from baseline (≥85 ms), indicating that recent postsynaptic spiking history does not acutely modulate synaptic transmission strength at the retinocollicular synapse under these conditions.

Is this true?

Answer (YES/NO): YES